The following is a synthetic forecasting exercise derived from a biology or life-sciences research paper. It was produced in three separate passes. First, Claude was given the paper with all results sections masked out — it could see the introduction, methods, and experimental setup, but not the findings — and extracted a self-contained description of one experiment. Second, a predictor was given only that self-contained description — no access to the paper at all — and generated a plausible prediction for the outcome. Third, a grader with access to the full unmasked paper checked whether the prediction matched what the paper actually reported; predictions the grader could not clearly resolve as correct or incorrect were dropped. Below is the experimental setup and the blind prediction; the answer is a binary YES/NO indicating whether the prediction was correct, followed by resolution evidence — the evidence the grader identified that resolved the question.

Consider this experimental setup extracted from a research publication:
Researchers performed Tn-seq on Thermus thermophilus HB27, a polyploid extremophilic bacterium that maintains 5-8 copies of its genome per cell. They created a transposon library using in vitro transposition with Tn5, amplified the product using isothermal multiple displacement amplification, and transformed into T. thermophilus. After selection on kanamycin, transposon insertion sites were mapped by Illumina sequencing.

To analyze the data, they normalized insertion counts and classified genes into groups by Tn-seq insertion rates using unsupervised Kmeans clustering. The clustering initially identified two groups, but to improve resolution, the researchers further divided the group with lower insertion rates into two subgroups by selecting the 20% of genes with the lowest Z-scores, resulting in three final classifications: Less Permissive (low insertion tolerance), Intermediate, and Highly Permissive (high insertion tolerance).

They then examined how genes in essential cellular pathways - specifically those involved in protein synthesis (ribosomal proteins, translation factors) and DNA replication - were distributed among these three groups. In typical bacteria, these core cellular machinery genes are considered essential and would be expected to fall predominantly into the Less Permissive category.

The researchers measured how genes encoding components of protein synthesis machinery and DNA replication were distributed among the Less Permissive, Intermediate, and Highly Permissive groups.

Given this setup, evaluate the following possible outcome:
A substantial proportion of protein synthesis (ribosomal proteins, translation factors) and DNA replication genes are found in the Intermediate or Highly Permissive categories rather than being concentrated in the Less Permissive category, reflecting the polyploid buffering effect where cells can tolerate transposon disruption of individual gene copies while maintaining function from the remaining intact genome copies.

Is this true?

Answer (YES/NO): YES